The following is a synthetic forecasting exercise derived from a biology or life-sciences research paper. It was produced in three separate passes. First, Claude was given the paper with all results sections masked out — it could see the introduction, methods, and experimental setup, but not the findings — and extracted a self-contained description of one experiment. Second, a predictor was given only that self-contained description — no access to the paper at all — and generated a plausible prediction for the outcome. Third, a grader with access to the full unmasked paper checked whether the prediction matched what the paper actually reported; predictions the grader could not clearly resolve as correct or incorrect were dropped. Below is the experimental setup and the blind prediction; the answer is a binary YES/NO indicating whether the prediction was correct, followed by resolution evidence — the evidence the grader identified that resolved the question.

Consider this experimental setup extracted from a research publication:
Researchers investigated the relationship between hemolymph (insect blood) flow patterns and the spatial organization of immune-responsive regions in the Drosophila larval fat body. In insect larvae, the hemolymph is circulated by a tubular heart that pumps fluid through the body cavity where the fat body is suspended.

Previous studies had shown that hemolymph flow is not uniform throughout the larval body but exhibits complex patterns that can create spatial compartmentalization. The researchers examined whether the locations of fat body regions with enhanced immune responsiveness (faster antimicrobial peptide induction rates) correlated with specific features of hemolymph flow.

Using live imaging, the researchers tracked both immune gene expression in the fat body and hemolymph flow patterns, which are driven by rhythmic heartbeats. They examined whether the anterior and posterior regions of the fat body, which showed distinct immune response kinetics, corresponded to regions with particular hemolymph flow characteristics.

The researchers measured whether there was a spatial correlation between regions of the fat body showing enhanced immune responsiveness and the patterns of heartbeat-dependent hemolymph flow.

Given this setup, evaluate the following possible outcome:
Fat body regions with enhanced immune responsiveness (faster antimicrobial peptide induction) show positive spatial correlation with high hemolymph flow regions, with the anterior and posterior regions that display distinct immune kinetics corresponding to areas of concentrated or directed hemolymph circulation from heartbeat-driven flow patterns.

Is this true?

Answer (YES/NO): YES